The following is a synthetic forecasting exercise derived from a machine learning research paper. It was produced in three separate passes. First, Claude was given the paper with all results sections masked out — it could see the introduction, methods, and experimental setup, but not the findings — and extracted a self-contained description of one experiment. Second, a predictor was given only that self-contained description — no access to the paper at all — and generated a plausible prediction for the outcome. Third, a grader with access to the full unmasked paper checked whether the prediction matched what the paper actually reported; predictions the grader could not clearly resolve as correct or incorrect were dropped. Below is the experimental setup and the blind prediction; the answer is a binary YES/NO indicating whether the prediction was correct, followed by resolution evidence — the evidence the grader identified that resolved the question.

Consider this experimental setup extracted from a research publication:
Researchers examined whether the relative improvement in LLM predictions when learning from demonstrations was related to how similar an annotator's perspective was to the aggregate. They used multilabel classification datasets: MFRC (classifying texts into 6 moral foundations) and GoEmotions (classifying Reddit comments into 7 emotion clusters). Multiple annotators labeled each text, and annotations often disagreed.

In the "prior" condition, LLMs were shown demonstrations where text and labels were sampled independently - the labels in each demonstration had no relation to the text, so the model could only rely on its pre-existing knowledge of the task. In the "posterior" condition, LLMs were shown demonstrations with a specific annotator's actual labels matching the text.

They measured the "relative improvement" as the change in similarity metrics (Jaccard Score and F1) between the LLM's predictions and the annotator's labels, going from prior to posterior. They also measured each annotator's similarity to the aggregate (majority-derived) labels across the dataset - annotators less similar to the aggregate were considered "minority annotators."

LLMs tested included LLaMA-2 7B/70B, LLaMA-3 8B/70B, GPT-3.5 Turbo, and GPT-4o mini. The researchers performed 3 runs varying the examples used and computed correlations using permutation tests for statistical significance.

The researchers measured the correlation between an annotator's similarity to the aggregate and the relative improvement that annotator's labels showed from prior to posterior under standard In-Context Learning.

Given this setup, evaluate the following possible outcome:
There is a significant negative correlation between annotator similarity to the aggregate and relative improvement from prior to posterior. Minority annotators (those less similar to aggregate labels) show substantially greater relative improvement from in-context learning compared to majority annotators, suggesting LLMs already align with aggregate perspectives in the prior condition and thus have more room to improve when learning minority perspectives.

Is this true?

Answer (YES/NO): YES